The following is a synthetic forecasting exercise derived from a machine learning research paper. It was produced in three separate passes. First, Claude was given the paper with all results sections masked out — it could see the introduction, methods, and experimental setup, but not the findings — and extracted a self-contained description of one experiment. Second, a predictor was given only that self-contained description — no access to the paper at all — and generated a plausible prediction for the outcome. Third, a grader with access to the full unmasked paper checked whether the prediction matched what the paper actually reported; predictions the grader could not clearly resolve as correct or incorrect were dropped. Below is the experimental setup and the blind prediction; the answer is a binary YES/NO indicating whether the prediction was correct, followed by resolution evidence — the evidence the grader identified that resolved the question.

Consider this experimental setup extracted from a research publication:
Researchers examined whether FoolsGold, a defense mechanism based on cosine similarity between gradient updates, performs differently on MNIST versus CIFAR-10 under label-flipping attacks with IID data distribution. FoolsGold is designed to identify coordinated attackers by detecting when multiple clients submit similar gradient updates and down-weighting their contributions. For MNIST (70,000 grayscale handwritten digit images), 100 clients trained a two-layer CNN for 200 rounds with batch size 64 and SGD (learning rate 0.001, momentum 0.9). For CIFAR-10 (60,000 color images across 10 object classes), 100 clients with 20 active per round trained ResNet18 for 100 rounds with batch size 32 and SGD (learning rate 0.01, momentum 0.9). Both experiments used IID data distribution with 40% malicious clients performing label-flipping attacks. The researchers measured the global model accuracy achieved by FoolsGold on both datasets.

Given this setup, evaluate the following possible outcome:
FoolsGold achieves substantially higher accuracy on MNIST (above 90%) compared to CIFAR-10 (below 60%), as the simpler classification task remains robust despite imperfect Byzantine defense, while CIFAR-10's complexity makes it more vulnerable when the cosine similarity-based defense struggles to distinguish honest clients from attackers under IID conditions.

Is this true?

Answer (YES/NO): NO